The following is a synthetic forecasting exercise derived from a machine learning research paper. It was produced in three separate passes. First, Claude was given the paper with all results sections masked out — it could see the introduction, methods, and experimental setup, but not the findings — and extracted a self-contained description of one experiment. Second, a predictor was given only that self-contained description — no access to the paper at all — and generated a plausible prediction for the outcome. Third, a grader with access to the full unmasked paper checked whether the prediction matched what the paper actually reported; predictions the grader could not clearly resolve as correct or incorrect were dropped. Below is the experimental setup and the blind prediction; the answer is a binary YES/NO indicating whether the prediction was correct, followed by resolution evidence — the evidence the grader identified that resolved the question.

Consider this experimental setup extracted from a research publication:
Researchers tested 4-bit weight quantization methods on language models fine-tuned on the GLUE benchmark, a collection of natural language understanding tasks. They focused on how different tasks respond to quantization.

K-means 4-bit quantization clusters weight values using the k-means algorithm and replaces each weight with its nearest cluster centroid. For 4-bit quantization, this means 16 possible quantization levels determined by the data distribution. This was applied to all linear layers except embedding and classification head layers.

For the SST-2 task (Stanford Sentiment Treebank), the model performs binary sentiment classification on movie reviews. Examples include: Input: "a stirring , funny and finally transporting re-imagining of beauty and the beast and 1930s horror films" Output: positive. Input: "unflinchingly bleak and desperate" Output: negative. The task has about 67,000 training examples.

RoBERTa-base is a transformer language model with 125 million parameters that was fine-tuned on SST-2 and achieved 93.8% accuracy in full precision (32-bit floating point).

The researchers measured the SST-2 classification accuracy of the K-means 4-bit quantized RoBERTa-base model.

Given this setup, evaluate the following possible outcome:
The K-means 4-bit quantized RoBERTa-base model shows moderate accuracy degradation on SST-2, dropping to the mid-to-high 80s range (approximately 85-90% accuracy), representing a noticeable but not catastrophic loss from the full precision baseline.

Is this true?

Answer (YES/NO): NO